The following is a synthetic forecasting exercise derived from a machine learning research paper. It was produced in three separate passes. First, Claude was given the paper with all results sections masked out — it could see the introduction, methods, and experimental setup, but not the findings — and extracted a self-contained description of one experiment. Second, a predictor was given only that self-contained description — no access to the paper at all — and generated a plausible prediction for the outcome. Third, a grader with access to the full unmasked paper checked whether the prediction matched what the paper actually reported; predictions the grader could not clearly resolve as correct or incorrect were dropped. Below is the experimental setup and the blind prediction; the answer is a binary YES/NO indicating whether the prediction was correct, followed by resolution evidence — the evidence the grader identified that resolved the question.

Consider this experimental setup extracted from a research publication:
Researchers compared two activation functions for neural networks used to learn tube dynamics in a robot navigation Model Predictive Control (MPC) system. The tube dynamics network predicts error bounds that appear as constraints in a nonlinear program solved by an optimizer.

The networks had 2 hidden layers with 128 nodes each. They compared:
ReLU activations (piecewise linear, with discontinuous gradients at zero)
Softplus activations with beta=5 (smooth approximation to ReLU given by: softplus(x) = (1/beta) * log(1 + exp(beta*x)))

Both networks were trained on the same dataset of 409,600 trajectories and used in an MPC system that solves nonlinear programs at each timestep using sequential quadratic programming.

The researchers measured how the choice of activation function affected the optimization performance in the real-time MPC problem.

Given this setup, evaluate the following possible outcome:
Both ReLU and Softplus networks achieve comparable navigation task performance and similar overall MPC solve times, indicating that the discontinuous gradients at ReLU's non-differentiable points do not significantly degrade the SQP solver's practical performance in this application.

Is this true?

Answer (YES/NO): NO